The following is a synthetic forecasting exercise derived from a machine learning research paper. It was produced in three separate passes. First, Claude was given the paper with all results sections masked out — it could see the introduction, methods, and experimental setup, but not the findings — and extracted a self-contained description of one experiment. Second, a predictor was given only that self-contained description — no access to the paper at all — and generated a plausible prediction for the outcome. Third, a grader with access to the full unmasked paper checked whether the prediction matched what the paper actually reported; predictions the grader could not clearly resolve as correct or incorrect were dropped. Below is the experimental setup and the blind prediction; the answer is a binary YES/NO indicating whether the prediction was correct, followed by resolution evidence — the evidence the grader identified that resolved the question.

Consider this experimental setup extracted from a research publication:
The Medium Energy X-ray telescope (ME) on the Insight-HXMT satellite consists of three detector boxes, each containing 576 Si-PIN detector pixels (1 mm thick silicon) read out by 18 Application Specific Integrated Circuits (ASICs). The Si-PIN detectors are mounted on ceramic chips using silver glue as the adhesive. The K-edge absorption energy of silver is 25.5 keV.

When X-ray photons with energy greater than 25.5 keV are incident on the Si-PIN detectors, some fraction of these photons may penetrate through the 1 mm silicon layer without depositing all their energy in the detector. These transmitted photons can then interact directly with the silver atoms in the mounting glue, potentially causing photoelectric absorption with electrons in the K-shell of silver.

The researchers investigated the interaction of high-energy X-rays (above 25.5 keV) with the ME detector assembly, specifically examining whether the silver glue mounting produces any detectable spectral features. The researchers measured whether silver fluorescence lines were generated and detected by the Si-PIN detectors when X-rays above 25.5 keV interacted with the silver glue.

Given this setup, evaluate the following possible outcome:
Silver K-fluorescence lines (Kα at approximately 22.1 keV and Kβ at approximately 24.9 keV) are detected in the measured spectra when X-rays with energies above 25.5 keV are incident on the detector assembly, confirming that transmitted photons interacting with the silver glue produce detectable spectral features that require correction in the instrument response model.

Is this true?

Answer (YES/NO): YES